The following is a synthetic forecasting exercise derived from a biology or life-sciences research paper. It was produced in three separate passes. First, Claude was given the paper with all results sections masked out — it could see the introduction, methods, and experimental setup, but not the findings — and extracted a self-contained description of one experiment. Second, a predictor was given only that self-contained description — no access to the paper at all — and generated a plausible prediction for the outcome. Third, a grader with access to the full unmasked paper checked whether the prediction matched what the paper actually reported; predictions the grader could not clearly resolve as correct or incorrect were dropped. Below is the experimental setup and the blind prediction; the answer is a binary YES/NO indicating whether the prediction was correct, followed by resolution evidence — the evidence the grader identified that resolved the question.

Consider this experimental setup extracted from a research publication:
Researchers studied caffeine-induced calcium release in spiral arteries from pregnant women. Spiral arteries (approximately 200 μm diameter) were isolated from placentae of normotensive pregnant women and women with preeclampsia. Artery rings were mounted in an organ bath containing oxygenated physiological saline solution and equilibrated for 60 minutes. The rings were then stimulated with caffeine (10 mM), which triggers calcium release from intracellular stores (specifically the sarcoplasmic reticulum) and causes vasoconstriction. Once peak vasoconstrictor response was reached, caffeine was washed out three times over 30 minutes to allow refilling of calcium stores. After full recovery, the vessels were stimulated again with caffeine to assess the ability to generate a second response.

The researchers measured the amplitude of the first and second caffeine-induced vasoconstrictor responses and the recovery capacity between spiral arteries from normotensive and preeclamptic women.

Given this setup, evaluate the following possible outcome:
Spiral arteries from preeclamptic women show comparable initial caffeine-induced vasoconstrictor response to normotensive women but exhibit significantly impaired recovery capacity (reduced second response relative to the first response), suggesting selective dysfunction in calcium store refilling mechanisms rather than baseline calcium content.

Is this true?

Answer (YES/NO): NO